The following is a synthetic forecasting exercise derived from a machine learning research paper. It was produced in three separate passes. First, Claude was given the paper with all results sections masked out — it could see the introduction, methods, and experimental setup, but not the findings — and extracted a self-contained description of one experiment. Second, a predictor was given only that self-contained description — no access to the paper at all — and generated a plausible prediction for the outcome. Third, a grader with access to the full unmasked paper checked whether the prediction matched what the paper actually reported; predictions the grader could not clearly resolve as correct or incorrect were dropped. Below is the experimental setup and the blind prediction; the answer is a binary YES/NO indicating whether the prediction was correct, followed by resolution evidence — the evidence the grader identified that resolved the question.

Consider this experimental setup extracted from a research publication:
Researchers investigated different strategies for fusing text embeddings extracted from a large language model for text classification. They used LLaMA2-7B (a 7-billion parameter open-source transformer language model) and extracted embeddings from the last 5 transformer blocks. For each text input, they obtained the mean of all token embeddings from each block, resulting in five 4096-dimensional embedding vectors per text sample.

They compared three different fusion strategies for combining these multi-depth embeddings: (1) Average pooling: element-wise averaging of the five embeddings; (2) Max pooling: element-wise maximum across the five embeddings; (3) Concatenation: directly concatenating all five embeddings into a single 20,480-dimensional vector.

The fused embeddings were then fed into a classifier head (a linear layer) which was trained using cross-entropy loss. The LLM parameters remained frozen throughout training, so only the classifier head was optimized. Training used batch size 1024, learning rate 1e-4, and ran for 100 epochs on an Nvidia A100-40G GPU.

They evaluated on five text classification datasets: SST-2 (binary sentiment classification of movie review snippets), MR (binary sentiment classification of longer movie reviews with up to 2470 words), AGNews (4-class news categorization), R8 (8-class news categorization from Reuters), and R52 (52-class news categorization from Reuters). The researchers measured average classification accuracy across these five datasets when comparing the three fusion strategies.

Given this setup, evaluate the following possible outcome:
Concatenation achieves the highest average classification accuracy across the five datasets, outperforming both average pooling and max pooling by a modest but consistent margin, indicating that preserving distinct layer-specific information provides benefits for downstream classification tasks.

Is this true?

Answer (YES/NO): NO